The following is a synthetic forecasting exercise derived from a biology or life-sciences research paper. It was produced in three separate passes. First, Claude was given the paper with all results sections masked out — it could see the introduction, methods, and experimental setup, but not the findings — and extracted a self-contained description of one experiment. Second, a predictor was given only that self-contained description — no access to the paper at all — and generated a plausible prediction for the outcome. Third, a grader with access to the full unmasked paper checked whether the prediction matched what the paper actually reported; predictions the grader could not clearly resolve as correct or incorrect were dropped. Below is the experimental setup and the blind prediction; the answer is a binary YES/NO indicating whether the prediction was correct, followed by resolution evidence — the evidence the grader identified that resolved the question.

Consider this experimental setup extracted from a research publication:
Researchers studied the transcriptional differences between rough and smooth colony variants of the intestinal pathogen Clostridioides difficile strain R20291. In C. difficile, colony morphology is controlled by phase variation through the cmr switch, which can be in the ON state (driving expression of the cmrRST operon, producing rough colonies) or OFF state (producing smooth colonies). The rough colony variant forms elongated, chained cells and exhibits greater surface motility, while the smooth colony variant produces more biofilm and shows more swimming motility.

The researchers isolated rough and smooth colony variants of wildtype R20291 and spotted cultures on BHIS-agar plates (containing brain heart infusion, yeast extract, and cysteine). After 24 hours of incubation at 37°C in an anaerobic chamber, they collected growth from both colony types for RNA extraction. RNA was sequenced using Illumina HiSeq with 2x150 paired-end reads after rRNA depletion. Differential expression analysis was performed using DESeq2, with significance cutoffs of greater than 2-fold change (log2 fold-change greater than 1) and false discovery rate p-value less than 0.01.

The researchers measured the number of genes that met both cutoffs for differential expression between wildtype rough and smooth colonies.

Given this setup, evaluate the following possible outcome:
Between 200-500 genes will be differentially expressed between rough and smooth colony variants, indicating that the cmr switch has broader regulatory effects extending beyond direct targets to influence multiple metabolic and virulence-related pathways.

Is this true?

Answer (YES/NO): NO